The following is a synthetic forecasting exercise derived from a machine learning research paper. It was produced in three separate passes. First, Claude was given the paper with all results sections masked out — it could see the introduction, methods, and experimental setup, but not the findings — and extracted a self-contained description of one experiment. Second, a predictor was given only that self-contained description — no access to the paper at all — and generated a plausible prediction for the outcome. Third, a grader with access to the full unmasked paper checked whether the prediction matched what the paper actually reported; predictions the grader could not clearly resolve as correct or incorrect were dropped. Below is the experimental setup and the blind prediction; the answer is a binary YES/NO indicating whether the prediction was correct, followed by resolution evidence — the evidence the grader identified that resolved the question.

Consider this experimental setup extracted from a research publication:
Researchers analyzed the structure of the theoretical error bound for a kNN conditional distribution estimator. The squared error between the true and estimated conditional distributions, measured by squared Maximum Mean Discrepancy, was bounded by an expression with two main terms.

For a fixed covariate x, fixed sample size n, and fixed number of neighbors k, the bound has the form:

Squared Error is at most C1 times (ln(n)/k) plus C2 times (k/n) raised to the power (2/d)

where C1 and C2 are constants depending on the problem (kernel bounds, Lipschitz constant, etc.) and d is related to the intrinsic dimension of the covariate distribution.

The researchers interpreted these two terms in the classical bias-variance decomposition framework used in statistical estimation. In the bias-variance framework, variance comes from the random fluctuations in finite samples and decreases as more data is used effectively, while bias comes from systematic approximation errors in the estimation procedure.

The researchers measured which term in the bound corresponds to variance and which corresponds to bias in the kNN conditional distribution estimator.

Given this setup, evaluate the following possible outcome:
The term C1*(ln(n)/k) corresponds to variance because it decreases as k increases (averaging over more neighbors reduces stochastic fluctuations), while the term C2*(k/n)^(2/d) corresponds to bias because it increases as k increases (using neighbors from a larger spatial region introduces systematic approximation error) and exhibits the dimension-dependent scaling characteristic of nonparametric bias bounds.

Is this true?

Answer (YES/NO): YES